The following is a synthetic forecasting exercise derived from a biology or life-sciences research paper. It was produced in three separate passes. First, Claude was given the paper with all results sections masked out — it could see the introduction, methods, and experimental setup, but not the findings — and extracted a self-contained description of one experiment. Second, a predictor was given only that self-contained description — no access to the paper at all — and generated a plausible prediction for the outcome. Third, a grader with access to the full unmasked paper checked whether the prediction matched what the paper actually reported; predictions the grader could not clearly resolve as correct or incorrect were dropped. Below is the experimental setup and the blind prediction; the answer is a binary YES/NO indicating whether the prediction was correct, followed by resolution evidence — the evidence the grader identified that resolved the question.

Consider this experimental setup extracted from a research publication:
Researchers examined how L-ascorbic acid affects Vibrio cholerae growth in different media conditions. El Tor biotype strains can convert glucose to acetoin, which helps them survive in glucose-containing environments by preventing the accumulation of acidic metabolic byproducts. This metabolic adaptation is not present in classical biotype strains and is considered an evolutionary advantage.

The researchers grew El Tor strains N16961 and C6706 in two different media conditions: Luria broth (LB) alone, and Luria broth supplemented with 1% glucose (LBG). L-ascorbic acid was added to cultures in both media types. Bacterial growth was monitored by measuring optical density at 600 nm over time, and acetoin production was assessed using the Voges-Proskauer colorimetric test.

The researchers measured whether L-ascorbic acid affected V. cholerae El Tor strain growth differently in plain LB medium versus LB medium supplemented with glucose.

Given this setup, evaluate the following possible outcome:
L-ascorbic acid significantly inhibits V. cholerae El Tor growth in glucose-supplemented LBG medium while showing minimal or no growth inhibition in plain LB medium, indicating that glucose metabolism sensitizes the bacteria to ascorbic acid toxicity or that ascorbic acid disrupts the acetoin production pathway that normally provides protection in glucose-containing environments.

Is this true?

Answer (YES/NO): NO